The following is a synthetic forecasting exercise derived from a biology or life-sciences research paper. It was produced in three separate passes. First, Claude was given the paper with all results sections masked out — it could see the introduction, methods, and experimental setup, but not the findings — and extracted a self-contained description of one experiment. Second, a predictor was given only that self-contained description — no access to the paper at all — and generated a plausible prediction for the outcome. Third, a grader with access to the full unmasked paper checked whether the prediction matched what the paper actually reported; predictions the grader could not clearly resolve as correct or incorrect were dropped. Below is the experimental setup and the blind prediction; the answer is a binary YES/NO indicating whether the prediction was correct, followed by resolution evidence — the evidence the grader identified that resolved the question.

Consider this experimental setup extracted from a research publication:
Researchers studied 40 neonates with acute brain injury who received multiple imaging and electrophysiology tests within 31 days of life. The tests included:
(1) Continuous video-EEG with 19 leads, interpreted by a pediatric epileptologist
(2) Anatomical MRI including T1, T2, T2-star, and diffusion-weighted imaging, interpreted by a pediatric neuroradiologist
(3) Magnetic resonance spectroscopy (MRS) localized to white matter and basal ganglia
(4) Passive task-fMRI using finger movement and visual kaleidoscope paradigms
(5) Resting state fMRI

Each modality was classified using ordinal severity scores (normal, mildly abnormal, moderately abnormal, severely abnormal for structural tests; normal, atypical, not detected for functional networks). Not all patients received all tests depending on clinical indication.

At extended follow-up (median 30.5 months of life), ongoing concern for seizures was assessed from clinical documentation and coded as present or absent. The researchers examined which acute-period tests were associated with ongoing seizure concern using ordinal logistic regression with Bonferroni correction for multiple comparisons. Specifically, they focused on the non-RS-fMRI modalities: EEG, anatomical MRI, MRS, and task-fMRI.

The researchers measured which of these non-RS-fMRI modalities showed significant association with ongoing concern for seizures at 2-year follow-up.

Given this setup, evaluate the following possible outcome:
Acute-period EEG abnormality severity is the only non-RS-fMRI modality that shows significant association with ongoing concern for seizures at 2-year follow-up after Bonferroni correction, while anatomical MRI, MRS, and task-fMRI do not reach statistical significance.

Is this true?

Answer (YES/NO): NO